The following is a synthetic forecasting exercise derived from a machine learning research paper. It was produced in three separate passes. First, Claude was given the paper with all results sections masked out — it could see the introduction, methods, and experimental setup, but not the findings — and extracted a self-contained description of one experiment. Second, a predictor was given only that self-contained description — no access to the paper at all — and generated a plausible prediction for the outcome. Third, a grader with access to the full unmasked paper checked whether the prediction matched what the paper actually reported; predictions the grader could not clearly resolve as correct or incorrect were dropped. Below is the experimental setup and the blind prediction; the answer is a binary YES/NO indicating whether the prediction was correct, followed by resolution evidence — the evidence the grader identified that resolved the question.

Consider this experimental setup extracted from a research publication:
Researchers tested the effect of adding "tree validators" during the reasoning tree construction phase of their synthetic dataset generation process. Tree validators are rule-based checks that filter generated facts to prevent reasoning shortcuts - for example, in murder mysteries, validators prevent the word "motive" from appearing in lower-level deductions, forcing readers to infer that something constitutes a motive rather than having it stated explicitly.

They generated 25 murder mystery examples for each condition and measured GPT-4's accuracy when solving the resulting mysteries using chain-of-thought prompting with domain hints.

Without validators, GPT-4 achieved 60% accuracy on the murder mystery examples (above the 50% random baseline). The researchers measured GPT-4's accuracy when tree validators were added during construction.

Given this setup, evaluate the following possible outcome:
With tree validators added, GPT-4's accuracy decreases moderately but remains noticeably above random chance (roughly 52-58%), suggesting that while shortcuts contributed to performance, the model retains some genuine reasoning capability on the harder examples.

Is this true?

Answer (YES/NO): NO